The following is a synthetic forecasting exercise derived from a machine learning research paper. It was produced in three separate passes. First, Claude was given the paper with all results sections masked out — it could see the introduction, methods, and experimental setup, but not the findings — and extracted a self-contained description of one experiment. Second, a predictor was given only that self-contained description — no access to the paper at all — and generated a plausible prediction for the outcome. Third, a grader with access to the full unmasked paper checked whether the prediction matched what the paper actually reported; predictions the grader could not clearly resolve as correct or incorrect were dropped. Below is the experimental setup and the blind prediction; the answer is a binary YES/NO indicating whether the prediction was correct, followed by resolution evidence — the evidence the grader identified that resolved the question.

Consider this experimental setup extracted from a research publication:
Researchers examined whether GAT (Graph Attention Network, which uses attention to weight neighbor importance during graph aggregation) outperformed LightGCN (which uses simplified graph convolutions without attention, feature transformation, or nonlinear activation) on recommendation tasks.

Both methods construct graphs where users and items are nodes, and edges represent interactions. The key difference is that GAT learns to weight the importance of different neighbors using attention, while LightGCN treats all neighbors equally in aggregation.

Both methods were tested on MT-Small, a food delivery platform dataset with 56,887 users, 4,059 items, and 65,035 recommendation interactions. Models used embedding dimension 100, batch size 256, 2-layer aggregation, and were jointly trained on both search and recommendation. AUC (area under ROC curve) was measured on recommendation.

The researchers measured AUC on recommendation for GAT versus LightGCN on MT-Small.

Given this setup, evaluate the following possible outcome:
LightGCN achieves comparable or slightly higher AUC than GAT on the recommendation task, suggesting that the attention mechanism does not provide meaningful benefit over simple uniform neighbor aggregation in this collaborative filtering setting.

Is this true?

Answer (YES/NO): YES